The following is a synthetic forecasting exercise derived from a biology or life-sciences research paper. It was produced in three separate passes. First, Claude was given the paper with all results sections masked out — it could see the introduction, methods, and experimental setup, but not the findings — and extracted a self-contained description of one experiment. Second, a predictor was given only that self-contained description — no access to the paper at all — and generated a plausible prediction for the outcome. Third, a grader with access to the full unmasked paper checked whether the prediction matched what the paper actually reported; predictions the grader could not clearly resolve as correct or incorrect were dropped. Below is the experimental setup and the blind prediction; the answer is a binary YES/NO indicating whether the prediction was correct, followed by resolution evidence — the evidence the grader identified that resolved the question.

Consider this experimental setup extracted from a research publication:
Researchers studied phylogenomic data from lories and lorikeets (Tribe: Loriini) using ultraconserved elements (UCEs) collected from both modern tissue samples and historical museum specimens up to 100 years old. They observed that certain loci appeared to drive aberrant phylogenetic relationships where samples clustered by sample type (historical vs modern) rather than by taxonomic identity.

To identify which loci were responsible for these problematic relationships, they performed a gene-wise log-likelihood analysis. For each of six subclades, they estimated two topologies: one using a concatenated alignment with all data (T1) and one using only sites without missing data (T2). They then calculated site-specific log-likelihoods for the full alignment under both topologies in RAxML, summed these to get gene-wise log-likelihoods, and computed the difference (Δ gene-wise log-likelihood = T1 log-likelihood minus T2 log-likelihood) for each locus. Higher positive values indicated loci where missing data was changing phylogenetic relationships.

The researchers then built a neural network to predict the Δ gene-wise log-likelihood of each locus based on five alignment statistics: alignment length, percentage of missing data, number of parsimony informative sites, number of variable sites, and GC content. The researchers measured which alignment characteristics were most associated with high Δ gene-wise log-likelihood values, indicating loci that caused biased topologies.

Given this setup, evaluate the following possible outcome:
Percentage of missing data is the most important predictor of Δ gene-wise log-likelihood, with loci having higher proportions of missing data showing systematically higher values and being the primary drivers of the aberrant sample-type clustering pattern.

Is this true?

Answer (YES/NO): NO